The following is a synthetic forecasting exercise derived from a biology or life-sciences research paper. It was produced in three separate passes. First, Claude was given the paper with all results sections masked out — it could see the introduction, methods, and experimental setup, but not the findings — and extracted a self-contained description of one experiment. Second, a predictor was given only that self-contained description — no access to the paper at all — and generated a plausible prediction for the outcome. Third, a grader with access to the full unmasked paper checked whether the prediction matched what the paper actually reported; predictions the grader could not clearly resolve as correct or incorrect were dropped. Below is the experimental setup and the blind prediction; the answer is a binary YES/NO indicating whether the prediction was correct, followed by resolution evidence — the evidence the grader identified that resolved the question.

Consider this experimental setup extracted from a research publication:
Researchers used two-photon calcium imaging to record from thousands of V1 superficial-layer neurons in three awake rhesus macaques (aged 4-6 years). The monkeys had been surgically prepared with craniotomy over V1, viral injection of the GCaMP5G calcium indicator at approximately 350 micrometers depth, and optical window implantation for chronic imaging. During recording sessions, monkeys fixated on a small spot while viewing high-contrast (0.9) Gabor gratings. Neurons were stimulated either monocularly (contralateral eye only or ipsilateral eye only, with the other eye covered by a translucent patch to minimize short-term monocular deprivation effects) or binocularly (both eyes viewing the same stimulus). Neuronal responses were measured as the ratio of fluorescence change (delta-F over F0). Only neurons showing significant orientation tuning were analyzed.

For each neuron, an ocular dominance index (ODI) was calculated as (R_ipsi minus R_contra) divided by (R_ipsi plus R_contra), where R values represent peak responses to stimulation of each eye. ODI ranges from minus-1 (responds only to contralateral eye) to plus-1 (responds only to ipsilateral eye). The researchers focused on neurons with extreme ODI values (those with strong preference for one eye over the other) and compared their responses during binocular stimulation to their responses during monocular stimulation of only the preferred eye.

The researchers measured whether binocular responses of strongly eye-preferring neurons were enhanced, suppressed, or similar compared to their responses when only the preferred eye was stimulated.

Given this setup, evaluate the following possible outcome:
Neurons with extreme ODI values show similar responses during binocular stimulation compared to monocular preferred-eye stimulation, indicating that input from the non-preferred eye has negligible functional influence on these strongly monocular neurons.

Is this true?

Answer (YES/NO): NO